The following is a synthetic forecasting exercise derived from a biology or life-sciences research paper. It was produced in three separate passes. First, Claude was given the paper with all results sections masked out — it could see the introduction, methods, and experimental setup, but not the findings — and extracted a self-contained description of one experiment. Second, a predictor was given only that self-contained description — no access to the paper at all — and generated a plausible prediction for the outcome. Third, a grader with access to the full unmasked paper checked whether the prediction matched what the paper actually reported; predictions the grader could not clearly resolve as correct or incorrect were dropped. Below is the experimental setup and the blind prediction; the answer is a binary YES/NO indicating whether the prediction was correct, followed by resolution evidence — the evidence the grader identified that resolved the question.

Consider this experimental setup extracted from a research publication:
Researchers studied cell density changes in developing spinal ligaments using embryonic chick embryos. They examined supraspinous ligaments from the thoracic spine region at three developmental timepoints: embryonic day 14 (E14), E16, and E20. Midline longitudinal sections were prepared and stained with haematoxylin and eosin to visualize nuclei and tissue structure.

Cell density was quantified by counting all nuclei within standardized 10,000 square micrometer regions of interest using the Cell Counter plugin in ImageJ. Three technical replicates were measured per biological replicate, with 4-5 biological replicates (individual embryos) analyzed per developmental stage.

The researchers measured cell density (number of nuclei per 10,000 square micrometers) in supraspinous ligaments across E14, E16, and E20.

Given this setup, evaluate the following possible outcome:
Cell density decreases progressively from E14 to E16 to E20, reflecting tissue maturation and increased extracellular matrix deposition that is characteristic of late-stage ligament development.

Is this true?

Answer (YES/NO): YES